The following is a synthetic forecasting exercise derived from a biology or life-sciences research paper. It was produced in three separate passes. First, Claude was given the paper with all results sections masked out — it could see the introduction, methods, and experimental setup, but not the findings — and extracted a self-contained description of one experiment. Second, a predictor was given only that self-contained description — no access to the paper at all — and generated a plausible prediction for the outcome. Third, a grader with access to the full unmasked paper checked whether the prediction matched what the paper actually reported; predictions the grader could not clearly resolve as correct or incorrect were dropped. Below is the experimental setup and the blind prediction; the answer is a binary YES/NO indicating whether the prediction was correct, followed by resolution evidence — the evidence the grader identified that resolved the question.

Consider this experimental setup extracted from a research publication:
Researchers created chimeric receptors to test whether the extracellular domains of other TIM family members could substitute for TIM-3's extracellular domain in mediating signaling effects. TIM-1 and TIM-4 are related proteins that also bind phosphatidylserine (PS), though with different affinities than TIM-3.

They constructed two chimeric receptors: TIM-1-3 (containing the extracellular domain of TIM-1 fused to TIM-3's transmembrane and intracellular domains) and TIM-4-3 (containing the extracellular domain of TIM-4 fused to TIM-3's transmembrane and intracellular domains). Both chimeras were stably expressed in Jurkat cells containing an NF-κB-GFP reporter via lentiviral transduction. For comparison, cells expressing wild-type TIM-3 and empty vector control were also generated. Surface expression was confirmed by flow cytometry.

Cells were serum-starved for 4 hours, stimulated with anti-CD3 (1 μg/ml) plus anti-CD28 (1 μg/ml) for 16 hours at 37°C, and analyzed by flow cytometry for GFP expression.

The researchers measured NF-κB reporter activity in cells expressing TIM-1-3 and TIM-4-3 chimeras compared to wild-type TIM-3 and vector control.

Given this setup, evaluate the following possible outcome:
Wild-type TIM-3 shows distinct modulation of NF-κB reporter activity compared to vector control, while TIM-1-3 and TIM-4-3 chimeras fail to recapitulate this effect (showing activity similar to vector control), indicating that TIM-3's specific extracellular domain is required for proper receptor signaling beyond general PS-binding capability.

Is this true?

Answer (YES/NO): NO